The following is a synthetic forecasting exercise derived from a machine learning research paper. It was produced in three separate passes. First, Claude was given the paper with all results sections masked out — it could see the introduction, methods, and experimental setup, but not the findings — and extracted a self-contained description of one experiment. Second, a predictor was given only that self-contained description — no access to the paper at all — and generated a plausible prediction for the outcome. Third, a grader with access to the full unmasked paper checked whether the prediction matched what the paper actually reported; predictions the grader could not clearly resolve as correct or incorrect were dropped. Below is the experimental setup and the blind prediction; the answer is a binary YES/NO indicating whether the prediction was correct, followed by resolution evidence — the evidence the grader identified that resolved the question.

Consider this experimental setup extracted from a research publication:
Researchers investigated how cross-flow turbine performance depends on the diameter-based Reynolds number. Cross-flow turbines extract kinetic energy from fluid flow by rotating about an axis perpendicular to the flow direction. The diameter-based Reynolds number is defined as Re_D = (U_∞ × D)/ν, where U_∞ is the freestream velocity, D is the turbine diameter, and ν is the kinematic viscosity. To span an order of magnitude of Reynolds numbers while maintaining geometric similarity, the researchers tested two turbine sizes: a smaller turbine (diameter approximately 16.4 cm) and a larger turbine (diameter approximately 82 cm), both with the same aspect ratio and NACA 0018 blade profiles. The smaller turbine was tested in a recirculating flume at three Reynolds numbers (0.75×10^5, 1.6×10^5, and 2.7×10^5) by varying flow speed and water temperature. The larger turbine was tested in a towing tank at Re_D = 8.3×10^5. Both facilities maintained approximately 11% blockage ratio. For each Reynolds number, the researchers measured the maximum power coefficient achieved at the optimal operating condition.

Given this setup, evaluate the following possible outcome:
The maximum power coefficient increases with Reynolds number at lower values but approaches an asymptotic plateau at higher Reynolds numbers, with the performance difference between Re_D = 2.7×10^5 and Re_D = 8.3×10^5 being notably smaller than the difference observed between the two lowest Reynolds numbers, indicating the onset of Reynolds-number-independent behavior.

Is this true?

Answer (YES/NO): NO